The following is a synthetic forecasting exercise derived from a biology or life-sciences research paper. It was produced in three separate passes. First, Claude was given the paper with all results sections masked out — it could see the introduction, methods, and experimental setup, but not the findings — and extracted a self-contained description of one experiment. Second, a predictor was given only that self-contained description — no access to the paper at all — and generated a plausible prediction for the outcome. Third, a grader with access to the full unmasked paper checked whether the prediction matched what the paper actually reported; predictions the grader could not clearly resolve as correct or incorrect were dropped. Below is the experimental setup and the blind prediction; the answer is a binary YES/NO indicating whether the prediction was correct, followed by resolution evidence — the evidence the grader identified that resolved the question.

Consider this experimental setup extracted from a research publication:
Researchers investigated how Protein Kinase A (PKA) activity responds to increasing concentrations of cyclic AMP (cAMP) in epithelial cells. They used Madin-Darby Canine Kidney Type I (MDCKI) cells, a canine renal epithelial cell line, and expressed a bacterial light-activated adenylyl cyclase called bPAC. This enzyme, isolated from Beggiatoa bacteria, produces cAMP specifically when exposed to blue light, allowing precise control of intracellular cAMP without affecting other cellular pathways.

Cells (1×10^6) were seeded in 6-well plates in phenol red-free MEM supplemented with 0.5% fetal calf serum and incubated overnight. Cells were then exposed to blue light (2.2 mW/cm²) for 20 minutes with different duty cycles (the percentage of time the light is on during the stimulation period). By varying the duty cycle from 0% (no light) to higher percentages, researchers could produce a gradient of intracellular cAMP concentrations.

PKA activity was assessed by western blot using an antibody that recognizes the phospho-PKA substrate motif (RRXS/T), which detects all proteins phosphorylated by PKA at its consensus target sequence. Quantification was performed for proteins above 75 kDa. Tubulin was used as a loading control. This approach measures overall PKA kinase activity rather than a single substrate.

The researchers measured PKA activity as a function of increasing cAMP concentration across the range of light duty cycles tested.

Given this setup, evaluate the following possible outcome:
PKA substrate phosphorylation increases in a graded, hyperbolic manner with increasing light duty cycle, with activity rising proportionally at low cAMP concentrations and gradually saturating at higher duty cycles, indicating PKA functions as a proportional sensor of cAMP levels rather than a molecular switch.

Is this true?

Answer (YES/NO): NO